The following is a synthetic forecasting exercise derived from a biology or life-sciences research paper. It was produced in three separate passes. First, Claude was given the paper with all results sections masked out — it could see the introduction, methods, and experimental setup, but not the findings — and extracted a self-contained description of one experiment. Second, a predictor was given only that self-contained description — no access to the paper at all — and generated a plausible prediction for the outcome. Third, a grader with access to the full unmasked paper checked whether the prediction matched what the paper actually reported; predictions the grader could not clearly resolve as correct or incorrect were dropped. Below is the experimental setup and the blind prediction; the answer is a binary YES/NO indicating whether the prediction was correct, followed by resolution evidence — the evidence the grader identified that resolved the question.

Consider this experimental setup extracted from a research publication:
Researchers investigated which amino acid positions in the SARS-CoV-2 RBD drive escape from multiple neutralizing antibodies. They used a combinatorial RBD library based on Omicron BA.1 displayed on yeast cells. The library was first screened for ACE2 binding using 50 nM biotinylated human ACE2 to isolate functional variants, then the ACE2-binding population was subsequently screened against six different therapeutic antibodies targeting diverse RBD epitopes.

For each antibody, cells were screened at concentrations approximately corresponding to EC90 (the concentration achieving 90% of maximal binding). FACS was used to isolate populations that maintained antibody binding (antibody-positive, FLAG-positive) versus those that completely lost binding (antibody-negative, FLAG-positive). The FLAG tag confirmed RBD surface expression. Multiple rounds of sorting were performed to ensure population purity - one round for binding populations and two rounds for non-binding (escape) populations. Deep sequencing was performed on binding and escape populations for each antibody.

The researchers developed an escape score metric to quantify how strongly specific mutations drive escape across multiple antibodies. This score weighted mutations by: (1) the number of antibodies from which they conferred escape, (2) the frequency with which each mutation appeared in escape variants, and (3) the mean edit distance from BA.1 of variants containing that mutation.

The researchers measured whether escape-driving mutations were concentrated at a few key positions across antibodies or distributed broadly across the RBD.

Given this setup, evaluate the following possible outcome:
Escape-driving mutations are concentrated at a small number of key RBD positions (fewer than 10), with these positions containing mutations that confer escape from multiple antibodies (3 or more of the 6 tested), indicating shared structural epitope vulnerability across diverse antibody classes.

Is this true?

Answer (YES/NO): NO